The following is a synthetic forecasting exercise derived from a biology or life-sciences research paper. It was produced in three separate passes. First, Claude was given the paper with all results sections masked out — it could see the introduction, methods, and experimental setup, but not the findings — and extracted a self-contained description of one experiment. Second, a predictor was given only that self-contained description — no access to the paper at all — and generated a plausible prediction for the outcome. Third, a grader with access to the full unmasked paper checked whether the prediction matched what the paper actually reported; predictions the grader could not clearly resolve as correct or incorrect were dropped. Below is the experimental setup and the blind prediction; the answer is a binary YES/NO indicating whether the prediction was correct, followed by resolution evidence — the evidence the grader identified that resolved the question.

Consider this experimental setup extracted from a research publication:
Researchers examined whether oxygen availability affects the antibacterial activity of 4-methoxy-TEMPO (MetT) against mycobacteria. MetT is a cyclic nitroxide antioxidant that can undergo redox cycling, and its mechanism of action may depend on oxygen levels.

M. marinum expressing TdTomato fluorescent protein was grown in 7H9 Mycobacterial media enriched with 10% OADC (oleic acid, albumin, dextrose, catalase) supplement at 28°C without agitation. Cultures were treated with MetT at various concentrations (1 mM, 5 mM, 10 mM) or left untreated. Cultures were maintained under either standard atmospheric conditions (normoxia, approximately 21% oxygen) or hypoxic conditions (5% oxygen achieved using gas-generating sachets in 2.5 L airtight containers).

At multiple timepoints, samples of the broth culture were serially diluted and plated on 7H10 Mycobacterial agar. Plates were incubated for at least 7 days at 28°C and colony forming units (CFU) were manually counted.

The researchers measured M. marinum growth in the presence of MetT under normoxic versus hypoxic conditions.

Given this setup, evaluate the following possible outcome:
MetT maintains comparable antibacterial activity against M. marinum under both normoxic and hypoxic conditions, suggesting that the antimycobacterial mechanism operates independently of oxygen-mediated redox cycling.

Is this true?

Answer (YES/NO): NO